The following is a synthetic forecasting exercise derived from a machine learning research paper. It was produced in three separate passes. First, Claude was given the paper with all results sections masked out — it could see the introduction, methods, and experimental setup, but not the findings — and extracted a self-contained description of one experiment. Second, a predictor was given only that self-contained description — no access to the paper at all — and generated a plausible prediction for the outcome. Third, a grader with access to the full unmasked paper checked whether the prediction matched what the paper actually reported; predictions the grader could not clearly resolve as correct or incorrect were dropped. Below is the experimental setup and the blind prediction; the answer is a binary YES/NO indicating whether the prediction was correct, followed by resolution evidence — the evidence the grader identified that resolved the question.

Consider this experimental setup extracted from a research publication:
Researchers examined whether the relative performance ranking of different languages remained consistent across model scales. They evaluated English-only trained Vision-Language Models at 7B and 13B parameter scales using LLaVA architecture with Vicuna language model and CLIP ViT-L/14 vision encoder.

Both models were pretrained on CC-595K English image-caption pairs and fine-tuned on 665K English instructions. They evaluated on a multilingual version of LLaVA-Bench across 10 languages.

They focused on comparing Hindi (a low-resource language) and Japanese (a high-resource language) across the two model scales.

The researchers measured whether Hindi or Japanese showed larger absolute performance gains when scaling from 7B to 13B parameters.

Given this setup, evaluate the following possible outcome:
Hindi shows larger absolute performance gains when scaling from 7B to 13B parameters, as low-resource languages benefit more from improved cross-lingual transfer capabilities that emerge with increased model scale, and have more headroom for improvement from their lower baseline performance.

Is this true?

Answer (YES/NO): NO